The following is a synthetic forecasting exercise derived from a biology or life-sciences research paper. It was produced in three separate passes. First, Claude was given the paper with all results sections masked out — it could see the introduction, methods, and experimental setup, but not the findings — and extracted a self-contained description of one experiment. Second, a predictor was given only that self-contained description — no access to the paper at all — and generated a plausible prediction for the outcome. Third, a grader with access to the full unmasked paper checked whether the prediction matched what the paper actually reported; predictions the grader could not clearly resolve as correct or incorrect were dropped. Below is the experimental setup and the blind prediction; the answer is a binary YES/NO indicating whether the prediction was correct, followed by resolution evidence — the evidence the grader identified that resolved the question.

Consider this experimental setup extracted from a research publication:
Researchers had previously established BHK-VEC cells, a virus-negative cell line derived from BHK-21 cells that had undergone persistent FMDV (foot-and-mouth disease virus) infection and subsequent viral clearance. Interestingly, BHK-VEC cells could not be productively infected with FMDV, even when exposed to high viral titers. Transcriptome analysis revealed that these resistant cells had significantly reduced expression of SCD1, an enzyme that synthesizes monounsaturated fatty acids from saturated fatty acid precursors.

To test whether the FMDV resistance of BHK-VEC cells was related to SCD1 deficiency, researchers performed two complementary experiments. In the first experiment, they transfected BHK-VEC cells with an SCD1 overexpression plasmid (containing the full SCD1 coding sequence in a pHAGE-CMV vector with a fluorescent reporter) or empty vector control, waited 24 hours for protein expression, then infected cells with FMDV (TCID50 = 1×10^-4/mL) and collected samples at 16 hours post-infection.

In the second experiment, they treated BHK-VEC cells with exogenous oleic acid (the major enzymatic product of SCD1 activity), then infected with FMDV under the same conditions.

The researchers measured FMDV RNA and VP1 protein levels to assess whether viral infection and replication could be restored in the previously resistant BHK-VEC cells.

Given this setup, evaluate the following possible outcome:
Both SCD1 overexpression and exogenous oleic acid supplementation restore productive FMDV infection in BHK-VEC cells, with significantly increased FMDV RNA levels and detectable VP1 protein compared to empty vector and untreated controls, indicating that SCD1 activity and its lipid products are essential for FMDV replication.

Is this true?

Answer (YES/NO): NO